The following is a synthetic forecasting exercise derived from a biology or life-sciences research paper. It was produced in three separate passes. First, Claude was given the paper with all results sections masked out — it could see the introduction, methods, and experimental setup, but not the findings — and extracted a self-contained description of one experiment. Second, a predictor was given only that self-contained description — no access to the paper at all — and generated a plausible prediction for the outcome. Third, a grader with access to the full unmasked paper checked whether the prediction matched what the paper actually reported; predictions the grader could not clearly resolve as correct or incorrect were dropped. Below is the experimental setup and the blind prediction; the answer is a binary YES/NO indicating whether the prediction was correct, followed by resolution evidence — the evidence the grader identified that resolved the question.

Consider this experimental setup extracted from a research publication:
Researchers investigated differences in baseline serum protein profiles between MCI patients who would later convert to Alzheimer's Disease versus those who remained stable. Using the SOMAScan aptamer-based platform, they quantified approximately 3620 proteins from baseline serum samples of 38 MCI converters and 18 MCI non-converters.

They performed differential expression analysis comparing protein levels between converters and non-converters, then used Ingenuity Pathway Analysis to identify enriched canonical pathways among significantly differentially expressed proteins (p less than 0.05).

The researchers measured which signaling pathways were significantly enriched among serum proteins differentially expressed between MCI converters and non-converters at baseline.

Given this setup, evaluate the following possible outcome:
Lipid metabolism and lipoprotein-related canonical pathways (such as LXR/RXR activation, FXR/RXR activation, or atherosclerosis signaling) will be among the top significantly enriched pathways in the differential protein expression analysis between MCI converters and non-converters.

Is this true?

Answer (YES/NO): NO